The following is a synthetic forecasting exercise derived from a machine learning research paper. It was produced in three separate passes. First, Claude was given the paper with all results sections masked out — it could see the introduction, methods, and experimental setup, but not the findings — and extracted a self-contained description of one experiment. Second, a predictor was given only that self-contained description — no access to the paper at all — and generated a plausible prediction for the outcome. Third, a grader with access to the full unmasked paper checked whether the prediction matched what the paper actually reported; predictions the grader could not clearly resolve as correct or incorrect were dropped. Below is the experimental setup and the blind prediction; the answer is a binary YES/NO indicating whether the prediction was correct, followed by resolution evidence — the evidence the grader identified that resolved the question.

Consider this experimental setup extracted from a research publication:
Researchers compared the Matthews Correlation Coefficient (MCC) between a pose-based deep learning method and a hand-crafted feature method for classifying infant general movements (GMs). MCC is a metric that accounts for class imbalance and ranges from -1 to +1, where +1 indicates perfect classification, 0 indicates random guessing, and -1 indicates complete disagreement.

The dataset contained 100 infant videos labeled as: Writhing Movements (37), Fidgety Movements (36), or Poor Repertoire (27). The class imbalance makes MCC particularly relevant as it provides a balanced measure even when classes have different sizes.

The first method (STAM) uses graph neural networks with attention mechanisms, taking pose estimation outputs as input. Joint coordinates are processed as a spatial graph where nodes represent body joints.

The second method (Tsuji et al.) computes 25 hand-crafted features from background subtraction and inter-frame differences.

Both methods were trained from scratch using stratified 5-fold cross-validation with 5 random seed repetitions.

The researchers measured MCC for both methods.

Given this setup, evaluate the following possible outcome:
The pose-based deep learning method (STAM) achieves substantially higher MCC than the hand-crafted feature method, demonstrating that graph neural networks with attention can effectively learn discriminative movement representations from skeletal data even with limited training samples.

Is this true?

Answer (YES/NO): NO